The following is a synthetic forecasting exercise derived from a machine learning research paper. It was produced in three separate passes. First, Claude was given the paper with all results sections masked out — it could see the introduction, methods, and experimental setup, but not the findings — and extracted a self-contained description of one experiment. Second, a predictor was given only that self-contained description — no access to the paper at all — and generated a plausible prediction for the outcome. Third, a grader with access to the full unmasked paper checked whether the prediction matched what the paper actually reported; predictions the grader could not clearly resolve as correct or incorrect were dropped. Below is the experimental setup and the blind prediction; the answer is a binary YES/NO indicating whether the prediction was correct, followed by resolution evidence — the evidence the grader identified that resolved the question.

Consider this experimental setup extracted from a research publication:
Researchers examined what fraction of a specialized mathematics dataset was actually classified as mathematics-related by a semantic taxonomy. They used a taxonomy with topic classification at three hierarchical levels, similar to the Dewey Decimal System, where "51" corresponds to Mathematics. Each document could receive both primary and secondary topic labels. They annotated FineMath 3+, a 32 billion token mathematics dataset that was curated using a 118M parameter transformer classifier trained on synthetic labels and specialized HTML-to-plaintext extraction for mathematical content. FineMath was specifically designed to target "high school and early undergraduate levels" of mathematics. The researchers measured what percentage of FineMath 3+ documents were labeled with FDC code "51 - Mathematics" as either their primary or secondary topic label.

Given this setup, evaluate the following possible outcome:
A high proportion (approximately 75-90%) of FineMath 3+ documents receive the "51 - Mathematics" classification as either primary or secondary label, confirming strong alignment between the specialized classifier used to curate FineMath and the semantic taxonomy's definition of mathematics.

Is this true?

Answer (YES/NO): NO